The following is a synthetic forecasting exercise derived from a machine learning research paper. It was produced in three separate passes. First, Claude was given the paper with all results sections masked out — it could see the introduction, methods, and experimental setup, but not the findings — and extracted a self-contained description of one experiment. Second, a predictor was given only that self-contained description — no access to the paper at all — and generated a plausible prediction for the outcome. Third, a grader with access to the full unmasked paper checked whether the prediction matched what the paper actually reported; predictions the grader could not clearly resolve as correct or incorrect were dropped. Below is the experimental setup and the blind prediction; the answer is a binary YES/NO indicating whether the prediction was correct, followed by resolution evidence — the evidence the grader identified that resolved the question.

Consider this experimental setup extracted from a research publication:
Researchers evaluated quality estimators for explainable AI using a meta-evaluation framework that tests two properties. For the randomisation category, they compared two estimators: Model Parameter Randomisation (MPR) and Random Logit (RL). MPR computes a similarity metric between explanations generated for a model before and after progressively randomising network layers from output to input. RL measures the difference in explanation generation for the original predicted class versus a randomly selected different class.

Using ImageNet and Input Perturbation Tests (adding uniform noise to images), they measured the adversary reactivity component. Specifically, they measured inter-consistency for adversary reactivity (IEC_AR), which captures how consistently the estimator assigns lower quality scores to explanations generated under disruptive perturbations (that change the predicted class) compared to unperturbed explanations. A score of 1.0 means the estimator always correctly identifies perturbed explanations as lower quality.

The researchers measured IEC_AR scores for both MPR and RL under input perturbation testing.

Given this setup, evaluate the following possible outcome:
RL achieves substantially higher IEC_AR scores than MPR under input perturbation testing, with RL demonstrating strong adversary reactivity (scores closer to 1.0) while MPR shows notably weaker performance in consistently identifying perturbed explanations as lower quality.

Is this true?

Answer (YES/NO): NO